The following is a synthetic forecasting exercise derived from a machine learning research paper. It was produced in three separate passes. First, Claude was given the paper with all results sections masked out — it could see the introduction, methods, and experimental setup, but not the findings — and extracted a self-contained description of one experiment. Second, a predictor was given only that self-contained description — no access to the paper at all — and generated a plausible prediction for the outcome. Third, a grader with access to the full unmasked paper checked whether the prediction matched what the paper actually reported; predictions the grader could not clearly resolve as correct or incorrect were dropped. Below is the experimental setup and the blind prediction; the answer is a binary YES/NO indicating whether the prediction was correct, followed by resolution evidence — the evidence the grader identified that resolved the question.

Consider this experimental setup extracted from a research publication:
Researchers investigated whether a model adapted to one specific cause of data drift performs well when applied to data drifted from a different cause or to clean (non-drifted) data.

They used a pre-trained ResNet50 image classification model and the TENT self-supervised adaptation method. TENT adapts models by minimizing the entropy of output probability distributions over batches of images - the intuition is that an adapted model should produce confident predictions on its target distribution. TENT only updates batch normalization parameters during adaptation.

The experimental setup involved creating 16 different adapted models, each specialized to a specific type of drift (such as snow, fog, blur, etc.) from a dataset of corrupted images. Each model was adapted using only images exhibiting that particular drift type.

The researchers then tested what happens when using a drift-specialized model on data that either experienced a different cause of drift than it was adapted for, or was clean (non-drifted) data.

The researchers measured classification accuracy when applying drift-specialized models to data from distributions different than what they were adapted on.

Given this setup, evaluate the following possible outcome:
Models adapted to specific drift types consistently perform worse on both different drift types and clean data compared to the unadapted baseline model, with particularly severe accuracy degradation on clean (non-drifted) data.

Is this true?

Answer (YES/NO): NO